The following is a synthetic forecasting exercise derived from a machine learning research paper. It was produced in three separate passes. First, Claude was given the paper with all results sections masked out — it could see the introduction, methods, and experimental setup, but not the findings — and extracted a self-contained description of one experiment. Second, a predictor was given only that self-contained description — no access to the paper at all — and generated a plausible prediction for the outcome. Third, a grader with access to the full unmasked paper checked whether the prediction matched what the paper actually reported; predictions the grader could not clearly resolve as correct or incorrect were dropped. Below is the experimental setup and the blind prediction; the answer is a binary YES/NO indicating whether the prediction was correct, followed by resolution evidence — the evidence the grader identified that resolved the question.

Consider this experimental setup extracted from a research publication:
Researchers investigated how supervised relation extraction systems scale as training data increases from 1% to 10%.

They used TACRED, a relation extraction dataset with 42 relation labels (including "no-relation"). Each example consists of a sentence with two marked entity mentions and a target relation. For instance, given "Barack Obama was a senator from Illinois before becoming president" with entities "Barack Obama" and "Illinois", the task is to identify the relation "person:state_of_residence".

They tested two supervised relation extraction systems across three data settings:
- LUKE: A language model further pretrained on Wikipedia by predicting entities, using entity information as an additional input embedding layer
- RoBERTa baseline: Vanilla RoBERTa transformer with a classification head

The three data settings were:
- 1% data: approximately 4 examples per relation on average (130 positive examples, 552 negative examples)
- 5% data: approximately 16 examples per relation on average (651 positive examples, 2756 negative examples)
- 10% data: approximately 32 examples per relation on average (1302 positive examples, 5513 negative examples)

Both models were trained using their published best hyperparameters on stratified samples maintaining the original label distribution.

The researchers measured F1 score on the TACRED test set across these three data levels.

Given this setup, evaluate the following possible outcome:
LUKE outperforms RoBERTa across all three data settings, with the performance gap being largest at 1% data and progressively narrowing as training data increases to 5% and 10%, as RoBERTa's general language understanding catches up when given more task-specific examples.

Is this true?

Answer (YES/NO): NO